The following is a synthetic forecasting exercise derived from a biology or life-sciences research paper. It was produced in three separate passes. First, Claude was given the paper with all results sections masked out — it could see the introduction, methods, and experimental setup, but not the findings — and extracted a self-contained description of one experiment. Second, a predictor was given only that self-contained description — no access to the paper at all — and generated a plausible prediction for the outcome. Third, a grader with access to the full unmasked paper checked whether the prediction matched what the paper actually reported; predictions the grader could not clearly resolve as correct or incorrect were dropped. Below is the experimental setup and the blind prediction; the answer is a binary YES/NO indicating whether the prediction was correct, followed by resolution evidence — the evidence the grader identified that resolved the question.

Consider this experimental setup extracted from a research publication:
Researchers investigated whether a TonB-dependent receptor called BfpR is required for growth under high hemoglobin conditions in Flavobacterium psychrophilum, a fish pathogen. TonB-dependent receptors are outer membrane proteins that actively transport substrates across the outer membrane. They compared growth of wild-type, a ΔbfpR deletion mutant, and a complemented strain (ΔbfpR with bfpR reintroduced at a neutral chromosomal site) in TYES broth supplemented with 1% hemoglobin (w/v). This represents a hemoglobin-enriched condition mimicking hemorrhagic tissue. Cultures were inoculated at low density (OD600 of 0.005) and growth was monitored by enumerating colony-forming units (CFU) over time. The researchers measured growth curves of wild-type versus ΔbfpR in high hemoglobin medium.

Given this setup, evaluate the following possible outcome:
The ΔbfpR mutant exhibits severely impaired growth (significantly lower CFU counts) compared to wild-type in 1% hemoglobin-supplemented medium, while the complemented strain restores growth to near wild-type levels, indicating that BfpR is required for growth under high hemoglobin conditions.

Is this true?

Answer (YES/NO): NO